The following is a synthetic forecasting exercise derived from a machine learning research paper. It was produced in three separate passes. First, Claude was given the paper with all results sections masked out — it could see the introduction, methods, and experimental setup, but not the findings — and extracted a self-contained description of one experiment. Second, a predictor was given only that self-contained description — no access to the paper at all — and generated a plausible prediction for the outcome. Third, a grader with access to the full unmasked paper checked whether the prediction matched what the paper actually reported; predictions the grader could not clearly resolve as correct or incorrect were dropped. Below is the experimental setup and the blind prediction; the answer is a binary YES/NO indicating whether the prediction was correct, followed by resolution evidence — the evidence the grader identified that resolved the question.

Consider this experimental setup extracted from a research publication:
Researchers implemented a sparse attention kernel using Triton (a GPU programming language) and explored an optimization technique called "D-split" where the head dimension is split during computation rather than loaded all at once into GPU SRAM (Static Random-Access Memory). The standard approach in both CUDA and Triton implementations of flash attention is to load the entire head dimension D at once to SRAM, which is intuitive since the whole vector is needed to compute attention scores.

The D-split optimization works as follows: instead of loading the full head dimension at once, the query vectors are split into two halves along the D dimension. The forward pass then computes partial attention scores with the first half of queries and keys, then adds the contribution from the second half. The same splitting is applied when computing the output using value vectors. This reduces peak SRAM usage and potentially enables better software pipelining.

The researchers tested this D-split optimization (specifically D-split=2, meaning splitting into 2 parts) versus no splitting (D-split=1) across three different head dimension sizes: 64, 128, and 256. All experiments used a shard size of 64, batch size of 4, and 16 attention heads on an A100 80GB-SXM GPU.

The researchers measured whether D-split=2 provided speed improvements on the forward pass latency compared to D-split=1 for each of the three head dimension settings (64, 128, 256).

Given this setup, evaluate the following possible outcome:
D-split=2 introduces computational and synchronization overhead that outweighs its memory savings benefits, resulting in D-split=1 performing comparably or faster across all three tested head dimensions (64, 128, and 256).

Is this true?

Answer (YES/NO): NO